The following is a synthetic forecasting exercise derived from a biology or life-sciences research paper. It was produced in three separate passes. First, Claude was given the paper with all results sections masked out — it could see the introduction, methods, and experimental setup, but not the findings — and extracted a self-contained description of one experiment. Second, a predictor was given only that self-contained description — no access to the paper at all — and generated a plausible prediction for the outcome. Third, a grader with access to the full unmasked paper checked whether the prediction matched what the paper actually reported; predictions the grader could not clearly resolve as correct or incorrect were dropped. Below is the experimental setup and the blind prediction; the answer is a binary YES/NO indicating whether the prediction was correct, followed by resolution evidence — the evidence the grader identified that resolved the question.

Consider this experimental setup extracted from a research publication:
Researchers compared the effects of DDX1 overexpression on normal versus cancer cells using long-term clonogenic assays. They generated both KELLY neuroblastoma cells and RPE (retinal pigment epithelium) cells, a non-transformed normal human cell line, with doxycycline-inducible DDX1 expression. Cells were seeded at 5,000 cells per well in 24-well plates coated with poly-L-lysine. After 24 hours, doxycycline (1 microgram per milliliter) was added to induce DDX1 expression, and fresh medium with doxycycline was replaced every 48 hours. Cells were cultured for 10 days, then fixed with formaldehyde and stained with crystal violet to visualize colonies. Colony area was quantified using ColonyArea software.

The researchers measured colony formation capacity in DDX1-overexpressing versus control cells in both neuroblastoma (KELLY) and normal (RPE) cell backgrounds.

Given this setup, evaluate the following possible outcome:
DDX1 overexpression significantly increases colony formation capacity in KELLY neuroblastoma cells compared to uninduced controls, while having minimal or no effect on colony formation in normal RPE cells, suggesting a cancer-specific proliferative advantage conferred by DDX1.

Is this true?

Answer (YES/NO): NO